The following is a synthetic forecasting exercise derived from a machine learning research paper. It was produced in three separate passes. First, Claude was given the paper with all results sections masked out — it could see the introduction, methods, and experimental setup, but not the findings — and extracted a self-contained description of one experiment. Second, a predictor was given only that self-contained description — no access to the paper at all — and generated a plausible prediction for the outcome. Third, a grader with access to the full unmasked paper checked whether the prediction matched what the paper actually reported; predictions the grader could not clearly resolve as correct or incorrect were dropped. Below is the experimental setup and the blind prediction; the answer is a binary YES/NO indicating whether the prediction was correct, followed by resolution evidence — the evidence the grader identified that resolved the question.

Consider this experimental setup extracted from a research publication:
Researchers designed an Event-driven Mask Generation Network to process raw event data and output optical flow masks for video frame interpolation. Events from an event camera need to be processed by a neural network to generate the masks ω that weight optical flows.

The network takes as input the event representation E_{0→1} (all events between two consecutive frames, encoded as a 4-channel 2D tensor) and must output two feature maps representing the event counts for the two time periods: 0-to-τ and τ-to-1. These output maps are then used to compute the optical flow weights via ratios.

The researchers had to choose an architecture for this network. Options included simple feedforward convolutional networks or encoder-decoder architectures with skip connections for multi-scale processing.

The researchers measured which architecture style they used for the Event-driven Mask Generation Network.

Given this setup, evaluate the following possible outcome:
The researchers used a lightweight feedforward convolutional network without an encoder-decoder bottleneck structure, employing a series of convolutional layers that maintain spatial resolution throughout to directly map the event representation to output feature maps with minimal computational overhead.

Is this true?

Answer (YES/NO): NO